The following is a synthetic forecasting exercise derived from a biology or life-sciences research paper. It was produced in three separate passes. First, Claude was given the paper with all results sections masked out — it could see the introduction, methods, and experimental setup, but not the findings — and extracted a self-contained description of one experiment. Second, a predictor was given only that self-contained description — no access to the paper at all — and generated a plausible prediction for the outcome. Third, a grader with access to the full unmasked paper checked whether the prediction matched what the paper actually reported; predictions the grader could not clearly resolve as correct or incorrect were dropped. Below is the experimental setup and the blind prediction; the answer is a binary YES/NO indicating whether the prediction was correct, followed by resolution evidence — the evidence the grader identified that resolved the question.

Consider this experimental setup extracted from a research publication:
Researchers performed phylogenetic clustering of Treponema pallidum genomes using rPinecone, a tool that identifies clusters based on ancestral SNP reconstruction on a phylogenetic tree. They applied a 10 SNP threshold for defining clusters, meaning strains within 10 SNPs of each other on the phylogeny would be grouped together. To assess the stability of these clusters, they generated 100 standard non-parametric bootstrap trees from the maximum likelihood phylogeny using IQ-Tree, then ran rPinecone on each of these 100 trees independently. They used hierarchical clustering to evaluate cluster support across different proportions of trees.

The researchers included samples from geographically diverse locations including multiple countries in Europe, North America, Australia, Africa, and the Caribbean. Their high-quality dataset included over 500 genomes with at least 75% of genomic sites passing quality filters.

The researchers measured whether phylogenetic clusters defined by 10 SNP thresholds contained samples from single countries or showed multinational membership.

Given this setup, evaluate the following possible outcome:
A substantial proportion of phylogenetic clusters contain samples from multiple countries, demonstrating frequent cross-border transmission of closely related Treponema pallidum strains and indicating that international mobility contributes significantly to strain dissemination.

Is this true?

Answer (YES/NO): YES